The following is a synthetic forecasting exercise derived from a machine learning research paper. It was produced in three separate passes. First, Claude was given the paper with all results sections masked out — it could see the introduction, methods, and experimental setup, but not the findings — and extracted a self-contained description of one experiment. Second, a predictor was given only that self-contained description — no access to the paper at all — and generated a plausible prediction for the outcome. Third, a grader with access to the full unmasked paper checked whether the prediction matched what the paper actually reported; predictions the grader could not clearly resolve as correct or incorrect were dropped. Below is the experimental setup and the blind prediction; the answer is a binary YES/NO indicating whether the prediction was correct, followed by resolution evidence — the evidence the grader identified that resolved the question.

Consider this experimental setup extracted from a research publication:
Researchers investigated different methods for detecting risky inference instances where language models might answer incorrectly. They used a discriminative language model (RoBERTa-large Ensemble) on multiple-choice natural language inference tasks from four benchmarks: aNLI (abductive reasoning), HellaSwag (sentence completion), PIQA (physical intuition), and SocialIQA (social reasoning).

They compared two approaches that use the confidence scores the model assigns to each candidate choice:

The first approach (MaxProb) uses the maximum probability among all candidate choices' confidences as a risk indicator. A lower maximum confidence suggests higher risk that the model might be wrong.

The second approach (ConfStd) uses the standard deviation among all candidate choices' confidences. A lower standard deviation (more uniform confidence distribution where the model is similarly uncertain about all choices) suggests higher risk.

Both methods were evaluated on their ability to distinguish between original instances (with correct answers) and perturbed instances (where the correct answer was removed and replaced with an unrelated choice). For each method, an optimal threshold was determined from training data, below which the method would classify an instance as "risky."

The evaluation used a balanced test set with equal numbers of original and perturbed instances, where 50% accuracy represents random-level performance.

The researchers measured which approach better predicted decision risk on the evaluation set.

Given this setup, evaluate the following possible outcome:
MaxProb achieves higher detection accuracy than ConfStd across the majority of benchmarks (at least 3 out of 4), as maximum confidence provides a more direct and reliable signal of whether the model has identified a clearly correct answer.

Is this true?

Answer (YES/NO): NO